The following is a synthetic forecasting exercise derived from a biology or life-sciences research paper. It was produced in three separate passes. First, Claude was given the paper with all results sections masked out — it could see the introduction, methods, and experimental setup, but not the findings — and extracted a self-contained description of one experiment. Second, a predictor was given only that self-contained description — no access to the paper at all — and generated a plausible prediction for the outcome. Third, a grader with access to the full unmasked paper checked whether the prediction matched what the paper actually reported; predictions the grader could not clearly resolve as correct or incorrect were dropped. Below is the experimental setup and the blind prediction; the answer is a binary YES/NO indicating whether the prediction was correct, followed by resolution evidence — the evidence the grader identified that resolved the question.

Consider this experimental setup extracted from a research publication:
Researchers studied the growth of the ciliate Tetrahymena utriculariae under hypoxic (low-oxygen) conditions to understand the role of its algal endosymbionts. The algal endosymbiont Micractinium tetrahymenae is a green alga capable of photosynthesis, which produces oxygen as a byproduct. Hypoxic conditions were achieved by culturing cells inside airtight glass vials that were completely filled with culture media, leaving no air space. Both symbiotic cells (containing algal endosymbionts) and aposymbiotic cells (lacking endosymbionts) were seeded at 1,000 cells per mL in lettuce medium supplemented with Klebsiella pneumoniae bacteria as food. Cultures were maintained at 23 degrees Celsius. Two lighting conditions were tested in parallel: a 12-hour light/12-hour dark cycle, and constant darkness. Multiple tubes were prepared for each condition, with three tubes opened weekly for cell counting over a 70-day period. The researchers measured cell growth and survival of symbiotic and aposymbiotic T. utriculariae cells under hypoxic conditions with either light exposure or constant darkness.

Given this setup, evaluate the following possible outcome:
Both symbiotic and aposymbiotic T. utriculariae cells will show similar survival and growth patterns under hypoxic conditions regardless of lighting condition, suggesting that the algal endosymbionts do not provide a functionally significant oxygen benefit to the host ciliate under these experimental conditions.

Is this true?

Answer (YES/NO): NO